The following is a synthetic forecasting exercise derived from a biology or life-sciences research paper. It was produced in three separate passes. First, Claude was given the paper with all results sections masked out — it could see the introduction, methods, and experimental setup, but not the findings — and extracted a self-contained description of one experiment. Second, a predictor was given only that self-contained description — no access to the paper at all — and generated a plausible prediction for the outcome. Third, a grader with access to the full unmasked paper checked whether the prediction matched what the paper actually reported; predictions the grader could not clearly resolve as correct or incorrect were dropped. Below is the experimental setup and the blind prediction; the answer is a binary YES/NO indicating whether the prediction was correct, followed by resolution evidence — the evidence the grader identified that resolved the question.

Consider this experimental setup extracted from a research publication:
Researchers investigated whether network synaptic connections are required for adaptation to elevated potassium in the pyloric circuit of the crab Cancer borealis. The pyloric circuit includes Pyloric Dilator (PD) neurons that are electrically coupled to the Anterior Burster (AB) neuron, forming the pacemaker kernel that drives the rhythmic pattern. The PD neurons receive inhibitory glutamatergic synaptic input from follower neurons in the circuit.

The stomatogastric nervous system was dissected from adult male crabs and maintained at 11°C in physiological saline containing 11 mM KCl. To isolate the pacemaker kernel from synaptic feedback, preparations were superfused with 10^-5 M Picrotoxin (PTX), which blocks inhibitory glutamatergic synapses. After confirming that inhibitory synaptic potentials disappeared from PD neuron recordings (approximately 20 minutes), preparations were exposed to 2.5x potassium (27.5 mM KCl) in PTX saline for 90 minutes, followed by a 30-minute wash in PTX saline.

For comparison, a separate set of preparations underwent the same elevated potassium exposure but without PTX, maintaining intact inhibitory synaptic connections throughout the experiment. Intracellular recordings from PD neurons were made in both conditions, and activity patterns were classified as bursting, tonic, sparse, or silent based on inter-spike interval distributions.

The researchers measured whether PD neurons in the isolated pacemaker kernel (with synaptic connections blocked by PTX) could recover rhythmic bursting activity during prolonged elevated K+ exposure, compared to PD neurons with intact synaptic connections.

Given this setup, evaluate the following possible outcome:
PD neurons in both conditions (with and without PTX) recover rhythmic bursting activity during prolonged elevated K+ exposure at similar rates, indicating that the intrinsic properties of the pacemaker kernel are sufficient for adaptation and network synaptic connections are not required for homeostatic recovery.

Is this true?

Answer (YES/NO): NO